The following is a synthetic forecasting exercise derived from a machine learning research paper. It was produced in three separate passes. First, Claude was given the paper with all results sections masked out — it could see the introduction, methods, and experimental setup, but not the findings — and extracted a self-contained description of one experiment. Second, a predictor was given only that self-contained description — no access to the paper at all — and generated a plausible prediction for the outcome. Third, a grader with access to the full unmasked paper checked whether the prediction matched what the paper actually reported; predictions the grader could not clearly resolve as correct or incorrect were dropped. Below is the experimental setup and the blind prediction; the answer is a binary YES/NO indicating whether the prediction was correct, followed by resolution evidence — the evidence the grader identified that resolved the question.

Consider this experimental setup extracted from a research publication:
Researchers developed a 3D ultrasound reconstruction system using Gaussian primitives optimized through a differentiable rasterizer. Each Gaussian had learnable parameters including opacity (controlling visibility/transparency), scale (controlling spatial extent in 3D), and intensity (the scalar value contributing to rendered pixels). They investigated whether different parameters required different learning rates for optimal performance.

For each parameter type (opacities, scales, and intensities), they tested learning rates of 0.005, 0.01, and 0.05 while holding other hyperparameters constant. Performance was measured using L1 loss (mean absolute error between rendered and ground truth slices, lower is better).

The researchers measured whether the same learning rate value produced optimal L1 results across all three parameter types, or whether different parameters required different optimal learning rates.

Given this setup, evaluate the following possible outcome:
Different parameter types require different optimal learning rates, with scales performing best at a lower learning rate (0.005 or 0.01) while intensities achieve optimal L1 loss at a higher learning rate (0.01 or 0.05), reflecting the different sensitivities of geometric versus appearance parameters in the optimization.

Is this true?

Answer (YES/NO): NO